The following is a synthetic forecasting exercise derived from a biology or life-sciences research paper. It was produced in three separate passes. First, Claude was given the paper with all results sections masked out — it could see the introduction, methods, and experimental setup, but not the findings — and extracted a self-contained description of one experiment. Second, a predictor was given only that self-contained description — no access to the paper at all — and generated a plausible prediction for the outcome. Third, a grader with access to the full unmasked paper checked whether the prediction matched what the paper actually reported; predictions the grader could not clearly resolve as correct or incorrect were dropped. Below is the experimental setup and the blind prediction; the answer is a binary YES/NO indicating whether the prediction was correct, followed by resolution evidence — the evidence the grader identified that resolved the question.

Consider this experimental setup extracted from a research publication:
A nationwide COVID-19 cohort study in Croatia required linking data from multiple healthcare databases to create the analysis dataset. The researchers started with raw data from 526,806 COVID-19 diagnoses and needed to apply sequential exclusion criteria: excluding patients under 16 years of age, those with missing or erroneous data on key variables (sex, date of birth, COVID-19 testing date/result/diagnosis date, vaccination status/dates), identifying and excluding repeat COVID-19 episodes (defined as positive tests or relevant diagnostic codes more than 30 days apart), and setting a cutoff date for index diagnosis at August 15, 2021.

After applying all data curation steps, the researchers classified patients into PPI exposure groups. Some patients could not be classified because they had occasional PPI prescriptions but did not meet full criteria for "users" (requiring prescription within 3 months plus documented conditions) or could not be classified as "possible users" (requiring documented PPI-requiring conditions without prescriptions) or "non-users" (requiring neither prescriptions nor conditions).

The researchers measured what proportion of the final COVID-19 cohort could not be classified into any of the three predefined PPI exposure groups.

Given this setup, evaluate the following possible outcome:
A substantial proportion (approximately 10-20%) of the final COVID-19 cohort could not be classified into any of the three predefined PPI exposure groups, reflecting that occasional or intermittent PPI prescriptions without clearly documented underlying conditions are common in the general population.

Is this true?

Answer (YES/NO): NO